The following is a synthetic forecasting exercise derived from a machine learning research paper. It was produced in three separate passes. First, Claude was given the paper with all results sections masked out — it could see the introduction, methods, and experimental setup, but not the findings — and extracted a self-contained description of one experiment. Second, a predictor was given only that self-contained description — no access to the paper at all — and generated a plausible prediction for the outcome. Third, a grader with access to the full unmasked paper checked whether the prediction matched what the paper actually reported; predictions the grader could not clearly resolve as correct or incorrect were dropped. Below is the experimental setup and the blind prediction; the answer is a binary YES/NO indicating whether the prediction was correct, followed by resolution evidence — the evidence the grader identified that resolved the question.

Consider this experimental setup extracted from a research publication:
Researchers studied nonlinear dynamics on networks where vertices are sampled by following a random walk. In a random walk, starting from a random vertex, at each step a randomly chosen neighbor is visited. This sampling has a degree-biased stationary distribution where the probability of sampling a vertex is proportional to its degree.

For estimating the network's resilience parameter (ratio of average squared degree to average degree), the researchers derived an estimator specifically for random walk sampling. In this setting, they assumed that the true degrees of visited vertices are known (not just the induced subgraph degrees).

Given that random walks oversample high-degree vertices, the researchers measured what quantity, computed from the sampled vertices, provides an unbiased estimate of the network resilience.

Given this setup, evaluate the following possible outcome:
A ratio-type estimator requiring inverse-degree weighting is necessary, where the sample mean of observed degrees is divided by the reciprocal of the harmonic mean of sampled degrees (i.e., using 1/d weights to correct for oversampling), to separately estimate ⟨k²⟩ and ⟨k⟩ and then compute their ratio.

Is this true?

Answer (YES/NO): NO